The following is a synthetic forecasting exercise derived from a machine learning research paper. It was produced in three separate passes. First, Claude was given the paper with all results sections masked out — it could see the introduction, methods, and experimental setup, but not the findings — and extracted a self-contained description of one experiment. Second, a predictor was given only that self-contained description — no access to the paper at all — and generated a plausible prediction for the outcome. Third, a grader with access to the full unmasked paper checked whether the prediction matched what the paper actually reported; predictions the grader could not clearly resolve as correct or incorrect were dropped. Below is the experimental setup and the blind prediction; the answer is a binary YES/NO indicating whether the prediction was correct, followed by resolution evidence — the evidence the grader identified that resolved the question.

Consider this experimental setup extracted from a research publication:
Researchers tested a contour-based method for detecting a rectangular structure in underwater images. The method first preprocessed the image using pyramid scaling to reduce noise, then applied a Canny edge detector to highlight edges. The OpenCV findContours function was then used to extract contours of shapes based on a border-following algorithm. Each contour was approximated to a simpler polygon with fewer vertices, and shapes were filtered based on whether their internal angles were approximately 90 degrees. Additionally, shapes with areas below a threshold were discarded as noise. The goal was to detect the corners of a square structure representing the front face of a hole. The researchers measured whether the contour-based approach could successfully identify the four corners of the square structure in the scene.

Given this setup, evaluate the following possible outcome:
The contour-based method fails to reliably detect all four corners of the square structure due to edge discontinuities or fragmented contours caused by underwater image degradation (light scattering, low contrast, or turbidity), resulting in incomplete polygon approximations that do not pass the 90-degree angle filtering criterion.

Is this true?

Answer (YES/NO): NO